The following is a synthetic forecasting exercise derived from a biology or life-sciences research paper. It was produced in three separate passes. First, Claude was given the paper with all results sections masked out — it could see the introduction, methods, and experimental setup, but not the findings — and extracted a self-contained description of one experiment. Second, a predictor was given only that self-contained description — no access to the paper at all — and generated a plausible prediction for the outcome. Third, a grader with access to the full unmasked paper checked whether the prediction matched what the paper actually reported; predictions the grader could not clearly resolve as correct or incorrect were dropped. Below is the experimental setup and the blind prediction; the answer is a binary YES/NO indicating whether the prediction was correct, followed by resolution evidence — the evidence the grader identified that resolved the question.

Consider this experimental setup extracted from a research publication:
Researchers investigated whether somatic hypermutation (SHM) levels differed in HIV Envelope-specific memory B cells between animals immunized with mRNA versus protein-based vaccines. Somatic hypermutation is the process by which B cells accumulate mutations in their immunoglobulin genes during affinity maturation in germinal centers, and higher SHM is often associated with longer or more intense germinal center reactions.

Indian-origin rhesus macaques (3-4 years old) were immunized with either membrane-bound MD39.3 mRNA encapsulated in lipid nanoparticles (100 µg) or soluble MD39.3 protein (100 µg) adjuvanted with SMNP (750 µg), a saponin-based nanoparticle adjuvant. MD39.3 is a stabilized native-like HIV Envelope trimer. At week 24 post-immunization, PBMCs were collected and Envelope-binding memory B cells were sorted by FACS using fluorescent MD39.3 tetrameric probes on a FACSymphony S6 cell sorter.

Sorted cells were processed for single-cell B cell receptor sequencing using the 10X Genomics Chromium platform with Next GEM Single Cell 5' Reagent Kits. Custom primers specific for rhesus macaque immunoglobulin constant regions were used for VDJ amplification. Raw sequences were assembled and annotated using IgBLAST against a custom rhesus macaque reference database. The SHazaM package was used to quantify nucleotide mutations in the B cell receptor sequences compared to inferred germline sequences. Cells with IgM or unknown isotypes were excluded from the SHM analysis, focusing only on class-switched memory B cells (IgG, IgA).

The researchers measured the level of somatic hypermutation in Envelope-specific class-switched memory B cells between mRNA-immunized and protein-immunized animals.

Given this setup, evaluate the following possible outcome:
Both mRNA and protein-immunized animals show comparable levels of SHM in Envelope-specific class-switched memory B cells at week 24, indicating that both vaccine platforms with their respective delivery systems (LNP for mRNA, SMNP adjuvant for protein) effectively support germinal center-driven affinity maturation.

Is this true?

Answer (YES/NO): YES